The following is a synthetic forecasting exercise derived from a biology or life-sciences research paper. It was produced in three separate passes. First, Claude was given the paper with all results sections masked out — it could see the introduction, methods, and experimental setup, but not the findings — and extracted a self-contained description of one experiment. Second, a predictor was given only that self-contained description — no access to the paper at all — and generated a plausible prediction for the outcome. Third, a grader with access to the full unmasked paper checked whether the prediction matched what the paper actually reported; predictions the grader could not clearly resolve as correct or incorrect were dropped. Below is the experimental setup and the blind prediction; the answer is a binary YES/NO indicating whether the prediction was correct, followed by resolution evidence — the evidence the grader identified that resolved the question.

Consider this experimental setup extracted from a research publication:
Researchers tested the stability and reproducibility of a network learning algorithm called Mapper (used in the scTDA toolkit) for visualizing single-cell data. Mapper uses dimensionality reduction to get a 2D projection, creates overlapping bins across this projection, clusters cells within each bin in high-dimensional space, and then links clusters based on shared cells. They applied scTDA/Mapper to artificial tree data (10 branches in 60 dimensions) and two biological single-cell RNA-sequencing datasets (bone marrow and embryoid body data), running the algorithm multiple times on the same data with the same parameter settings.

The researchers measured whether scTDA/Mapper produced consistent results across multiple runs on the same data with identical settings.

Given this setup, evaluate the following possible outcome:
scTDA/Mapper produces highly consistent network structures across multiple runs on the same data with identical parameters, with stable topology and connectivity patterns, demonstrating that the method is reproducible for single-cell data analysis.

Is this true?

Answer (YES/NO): NO